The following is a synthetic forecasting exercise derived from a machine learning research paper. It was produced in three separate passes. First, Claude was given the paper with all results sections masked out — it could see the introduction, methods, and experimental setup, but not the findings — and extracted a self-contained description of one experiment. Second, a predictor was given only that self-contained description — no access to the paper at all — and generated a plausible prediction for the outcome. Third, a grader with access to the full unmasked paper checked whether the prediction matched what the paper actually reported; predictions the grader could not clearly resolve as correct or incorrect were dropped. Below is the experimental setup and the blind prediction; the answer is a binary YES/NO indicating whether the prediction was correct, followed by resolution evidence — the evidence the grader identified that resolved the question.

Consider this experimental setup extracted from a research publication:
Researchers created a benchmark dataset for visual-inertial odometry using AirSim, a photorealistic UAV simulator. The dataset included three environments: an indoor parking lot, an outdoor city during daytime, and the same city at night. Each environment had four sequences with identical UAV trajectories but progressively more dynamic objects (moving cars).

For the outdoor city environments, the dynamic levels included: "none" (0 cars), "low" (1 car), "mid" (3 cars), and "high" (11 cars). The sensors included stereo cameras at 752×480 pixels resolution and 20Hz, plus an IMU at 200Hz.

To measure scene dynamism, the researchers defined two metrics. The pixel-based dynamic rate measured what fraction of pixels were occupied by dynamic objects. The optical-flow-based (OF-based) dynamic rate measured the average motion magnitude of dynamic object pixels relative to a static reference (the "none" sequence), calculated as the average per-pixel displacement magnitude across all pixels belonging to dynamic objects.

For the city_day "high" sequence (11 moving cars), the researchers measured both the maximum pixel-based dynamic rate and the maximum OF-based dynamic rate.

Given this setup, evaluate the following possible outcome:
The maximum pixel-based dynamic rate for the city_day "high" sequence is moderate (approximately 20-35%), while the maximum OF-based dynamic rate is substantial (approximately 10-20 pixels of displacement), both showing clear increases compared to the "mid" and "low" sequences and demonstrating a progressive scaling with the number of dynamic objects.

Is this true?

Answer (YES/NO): NO